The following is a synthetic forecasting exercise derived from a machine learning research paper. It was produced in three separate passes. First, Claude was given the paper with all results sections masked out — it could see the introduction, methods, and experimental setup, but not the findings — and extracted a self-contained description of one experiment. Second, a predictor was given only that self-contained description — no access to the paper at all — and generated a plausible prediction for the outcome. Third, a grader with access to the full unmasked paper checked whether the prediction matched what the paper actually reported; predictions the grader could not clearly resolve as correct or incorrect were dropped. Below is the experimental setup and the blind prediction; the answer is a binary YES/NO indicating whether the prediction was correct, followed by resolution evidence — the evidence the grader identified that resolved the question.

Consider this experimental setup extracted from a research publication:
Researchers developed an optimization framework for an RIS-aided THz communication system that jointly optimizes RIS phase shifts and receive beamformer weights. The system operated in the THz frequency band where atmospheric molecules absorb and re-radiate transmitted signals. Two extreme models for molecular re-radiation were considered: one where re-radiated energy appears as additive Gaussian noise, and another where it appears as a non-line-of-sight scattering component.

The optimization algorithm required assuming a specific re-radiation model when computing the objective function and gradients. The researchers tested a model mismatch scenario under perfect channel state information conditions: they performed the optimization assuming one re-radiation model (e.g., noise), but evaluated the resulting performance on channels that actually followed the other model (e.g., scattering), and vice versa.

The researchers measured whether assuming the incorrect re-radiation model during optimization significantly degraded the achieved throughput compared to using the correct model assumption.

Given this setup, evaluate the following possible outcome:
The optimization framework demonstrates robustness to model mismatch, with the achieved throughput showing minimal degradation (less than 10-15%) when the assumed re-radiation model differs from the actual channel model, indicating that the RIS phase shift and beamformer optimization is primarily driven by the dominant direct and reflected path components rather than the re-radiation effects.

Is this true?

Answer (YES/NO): YES